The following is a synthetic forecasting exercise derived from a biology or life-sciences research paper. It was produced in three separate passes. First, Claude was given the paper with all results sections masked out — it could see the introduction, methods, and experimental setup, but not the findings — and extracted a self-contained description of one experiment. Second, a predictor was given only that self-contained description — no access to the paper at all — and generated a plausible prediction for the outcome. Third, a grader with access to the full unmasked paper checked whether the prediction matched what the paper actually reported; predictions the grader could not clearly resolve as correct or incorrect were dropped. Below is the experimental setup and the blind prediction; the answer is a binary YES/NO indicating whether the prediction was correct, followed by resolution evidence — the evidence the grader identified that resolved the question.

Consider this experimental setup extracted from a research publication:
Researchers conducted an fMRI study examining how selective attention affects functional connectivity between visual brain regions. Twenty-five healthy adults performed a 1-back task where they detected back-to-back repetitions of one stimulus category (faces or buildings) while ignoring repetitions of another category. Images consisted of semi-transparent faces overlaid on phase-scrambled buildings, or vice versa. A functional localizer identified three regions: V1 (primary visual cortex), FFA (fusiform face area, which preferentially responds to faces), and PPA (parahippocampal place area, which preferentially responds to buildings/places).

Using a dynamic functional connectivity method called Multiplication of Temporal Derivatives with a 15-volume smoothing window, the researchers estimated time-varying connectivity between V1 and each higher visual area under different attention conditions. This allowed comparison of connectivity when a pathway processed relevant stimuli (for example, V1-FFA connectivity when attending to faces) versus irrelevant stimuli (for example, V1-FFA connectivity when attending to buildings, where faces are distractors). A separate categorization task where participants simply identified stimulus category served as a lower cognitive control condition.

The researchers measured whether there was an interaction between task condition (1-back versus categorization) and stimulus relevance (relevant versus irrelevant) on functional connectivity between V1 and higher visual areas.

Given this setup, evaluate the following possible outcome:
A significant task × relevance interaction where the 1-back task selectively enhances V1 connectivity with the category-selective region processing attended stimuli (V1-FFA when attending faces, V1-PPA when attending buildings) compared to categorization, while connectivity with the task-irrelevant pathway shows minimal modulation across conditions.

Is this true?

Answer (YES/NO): YES